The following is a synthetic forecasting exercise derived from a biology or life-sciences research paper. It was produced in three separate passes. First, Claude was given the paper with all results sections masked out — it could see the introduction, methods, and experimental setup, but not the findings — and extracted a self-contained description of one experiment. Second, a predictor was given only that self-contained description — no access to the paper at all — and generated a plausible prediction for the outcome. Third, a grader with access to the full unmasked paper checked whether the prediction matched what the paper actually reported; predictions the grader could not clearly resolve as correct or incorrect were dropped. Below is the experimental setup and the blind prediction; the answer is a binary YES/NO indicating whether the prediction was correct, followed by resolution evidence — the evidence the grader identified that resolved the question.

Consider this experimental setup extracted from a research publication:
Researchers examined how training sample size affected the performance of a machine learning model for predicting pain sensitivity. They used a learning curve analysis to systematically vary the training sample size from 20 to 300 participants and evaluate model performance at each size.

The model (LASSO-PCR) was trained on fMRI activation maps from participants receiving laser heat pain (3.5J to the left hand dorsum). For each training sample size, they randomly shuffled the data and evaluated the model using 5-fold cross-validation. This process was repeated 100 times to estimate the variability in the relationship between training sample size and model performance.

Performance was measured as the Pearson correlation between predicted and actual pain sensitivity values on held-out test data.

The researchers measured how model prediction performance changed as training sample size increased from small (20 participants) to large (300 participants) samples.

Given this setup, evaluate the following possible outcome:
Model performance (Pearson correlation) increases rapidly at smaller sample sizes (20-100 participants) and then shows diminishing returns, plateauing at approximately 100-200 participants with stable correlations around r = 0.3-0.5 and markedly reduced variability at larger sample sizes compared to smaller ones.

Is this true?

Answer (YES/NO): NO